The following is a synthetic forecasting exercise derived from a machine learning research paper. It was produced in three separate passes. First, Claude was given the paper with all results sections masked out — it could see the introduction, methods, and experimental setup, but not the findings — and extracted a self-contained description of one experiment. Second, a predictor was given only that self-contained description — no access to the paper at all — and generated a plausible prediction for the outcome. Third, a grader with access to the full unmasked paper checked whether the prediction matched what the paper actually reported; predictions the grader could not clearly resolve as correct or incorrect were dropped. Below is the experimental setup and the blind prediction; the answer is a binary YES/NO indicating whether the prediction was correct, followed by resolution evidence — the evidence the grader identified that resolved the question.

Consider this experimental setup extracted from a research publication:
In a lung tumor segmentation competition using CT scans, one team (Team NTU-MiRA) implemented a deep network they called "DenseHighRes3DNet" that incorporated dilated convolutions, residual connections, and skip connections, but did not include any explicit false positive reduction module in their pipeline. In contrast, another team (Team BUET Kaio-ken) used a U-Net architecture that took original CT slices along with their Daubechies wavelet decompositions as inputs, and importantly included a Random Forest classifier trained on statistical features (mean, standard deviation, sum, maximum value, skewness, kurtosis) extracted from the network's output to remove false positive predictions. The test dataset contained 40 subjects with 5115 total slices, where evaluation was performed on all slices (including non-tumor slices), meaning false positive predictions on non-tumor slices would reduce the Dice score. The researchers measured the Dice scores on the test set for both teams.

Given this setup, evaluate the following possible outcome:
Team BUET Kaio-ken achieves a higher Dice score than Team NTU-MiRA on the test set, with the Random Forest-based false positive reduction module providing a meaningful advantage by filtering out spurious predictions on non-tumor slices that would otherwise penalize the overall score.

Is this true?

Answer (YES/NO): YES